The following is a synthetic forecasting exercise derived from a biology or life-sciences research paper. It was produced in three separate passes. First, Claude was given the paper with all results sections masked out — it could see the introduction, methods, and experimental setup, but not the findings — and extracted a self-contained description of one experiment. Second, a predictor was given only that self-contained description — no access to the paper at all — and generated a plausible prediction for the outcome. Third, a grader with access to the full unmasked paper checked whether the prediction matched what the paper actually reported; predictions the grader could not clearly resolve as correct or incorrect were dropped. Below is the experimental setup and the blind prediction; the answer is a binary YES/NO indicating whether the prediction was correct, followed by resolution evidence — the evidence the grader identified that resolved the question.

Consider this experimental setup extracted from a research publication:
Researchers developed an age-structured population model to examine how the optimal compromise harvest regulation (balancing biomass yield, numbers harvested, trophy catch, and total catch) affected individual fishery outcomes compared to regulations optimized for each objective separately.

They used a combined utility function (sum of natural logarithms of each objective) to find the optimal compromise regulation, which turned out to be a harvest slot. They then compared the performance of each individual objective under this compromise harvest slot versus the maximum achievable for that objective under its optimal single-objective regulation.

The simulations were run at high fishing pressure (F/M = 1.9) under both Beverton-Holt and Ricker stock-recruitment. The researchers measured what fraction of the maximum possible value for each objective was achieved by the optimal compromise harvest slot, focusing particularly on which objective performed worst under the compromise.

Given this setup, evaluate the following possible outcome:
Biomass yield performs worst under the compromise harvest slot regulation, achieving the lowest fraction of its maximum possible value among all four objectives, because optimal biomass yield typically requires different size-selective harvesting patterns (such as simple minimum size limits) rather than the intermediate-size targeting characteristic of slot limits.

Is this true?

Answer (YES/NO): YES